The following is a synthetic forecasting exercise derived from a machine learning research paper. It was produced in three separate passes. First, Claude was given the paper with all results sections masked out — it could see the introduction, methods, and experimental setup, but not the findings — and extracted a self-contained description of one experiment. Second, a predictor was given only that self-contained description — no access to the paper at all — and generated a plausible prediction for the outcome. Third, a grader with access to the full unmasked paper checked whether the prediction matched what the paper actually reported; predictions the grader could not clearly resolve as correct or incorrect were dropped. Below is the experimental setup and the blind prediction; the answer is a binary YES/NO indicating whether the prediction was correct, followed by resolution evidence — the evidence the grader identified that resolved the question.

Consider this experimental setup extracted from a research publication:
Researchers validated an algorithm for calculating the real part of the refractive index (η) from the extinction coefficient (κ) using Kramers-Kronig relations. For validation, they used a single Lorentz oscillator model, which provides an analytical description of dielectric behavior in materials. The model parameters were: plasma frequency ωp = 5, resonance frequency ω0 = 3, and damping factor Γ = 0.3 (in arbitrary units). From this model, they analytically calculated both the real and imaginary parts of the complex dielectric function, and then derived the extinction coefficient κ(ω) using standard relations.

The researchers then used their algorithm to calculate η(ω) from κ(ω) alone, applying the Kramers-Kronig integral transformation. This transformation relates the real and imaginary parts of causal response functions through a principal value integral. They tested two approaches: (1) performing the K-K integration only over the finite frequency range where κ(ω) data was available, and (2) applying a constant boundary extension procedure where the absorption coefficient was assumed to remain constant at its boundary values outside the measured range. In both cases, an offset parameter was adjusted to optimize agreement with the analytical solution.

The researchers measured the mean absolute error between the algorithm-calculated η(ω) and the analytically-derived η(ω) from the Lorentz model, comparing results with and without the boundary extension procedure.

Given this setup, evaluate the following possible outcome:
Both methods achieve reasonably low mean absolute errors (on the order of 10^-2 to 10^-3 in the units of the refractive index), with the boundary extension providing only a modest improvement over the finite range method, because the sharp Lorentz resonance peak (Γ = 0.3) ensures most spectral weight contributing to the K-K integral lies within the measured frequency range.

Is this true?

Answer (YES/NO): NO